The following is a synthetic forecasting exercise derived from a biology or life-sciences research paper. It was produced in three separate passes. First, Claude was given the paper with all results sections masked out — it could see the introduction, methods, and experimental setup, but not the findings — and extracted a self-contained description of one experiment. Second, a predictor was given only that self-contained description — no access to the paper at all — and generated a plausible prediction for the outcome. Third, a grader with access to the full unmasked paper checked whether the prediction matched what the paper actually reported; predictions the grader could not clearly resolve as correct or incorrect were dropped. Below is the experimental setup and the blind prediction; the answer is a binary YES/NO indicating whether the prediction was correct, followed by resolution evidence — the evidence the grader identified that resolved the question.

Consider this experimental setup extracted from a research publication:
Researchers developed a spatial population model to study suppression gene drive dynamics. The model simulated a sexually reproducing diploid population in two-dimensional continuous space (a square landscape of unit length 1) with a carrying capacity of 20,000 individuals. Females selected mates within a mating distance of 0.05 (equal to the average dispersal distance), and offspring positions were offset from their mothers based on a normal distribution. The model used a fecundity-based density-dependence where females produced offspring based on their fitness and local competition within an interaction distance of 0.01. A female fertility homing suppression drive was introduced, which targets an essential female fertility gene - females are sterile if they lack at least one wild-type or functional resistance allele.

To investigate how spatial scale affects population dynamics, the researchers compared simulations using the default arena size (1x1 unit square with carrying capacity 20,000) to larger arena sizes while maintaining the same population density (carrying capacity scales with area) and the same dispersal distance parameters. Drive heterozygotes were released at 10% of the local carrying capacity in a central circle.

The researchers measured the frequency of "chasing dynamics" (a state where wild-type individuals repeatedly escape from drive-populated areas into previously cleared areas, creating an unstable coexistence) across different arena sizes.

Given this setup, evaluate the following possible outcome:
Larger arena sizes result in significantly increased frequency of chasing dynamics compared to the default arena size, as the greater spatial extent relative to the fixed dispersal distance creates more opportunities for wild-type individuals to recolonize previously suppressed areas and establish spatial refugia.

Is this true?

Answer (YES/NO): YES